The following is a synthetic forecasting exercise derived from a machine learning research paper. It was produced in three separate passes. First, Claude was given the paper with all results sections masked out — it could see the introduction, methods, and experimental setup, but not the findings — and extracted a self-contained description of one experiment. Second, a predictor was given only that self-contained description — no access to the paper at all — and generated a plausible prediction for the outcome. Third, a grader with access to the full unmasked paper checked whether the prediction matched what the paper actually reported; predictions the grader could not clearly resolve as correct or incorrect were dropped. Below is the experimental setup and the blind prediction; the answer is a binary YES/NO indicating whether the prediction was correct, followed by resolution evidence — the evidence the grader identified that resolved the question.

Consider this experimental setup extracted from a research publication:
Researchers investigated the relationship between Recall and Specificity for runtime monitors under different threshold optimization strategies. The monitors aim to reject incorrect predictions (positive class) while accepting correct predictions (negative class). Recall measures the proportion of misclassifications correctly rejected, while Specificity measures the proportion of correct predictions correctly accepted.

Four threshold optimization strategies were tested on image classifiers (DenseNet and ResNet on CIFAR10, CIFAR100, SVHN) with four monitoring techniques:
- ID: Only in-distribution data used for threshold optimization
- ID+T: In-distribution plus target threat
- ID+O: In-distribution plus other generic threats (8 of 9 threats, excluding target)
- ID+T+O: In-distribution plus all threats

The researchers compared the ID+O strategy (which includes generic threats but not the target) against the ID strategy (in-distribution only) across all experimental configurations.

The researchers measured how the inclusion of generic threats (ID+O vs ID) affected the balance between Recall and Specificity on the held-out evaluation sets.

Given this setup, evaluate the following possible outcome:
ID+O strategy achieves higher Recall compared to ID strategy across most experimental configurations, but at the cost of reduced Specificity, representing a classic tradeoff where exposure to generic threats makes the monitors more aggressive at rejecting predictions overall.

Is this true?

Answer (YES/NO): NO